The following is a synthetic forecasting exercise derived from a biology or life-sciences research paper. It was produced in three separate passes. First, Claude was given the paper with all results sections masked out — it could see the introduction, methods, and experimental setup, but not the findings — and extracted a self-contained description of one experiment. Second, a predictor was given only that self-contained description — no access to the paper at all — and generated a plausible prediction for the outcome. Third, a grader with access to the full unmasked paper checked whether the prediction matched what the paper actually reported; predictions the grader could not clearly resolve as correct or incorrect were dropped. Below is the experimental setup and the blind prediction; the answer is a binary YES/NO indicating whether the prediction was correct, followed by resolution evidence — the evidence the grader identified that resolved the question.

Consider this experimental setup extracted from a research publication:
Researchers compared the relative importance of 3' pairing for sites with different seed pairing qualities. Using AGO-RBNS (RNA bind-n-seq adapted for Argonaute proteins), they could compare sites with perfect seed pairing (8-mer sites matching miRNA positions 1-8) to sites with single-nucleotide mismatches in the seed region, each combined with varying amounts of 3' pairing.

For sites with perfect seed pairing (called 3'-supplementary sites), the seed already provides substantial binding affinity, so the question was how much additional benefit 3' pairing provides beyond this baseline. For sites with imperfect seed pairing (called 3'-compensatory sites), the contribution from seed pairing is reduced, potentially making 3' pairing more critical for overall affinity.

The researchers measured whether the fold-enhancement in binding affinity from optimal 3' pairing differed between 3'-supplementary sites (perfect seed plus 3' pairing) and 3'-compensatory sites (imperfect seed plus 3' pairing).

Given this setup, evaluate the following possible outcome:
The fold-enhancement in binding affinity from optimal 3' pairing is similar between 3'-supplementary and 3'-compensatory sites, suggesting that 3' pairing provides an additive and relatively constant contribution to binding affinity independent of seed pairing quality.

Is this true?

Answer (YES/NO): NO